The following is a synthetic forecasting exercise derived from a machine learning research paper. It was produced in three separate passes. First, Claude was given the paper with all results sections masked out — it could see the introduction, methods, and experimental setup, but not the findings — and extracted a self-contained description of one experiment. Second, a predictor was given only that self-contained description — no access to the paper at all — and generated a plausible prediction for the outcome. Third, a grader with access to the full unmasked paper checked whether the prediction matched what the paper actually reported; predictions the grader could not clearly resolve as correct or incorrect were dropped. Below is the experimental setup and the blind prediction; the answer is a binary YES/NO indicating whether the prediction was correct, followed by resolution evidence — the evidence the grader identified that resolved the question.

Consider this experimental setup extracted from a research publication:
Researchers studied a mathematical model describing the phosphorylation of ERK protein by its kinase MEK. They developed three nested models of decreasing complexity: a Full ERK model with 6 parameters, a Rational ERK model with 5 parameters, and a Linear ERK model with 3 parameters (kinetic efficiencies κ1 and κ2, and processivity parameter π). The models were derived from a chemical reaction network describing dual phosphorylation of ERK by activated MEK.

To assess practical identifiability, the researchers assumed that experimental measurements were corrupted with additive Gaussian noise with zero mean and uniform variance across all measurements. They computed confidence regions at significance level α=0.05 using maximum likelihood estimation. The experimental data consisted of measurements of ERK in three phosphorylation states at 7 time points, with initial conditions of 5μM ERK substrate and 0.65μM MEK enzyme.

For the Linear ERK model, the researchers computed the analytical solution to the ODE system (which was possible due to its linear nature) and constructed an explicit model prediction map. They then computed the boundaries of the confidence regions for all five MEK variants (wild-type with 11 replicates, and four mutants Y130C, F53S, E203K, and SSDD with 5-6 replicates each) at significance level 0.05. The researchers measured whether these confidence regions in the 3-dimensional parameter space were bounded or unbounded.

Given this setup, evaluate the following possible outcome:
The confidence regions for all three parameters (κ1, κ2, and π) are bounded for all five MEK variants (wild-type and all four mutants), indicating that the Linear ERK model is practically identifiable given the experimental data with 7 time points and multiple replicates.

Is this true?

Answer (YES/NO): YES